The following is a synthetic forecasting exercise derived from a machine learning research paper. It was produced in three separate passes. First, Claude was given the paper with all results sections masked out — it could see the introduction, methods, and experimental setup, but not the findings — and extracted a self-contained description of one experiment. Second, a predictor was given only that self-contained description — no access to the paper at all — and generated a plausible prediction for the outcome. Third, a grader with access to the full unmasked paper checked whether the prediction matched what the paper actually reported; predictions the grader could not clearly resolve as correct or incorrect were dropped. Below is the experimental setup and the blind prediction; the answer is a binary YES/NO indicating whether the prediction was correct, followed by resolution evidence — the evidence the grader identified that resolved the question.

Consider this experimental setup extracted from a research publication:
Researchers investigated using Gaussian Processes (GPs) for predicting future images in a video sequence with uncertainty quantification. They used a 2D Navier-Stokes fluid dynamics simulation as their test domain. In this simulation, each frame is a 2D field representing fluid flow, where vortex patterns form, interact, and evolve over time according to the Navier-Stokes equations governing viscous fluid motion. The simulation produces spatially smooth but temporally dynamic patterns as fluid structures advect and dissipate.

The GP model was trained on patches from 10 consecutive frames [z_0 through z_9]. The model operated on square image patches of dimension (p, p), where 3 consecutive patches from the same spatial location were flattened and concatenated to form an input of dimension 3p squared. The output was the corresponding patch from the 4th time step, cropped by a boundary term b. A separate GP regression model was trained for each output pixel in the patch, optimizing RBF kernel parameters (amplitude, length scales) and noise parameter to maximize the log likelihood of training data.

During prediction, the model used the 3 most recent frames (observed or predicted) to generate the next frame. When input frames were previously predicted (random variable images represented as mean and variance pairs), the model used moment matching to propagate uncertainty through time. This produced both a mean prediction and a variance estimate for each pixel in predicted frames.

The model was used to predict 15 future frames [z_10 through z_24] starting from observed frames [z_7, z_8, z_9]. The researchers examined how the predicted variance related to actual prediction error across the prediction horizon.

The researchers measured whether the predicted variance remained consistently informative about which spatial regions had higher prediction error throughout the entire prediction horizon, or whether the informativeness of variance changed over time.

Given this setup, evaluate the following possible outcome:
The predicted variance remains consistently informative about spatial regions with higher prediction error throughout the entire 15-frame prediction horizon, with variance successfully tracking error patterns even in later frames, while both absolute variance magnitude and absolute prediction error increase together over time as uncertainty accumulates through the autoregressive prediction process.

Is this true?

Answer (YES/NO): NO